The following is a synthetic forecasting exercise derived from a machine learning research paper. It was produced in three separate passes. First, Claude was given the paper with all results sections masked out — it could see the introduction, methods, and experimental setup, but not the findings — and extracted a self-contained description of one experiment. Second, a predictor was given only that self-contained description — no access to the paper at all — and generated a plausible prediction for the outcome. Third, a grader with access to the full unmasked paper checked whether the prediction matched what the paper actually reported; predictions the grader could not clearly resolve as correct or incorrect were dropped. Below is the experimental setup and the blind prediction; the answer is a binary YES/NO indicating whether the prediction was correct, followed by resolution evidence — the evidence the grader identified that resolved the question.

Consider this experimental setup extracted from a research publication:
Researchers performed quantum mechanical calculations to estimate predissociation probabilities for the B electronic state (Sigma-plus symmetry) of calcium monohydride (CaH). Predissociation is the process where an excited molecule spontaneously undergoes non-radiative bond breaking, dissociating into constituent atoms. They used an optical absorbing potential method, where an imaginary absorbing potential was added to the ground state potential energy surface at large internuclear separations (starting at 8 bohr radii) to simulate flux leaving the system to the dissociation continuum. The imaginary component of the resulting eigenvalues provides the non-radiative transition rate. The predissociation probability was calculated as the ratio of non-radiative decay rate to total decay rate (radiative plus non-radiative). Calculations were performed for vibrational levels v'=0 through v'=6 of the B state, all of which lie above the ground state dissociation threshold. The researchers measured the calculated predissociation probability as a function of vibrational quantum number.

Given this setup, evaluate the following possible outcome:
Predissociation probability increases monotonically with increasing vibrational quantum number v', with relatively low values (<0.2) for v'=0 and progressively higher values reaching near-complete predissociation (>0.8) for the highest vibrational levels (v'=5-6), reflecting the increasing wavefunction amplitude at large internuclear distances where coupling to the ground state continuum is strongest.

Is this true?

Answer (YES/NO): YES